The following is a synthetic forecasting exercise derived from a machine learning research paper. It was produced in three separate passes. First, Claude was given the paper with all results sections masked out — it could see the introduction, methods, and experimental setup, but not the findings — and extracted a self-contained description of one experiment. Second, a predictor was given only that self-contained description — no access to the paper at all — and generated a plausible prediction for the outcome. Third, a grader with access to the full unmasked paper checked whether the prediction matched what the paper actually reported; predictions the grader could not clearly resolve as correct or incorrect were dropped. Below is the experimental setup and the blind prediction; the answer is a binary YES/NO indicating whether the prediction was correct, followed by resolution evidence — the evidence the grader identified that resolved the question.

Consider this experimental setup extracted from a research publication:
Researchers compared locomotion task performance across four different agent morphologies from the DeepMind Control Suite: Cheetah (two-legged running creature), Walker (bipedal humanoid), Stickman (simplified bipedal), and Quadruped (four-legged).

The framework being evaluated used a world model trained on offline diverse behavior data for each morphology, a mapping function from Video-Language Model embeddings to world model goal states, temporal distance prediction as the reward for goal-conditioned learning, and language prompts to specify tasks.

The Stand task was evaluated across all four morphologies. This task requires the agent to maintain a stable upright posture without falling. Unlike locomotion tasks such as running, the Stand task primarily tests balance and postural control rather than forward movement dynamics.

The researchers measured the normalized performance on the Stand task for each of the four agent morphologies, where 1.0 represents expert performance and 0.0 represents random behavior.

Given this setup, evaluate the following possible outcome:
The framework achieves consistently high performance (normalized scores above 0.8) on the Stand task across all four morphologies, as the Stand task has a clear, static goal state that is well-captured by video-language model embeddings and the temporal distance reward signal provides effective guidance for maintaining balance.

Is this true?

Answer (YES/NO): YES